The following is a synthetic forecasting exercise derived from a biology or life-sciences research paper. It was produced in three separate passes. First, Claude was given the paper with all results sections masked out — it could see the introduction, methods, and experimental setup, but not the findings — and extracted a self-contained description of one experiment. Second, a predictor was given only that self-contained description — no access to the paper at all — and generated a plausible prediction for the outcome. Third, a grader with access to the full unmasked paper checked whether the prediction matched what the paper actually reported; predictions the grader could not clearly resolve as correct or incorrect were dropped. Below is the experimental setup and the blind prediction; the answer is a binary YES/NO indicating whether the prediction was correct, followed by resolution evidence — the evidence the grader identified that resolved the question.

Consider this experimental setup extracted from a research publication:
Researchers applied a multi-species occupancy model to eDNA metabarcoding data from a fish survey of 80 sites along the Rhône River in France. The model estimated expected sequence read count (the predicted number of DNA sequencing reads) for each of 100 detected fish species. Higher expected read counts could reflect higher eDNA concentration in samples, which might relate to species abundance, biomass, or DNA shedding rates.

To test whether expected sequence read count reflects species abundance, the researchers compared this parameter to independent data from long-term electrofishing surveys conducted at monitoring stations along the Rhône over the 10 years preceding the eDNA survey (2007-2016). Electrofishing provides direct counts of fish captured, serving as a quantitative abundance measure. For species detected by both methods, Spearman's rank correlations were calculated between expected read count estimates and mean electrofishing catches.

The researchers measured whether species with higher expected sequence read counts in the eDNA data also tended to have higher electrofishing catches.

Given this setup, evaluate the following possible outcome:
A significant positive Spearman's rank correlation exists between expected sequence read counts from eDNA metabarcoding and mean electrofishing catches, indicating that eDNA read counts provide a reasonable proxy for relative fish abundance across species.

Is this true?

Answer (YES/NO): YES